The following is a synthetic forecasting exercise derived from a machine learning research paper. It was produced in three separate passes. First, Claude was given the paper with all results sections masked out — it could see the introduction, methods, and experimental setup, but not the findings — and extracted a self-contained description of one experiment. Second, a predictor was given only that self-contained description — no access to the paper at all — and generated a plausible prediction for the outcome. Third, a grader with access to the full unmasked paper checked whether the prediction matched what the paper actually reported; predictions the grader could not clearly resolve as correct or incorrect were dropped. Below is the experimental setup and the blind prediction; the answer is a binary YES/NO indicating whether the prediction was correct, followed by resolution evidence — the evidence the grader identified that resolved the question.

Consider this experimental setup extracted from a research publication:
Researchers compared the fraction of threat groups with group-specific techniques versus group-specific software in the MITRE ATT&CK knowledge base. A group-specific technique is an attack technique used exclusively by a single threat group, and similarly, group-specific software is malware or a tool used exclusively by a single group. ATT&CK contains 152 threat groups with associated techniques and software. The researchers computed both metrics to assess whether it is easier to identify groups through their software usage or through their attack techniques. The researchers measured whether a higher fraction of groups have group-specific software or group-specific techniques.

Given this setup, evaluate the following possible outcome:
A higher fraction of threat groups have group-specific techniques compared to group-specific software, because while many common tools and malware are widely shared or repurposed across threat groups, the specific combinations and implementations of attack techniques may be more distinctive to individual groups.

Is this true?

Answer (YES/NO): NO